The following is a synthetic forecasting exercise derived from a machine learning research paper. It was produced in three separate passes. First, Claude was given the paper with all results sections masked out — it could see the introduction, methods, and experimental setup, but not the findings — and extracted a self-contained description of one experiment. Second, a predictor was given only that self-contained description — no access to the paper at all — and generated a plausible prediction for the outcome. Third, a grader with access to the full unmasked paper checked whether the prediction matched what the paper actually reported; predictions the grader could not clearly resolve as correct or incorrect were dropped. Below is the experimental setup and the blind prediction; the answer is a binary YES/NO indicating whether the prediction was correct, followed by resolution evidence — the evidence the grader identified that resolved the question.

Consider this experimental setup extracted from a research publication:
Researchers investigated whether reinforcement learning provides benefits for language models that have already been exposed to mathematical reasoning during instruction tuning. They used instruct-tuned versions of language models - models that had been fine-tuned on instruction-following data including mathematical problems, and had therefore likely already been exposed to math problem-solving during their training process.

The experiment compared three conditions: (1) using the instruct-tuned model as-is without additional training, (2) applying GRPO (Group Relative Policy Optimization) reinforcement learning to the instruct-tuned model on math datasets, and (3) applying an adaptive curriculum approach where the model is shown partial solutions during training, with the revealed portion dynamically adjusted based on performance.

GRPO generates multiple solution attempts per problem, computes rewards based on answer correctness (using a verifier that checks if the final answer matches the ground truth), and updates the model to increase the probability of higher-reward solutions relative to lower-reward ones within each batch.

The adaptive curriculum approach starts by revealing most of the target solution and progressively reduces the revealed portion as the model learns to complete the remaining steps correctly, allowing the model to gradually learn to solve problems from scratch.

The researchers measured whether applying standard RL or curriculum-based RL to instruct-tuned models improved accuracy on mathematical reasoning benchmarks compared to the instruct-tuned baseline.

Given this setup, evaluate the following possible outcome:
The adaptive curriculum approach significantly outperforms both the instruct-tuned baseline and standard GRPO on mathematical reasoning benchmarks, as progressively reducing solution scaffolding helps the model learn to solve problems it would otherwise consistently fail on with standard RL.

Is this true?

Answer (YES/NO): NO